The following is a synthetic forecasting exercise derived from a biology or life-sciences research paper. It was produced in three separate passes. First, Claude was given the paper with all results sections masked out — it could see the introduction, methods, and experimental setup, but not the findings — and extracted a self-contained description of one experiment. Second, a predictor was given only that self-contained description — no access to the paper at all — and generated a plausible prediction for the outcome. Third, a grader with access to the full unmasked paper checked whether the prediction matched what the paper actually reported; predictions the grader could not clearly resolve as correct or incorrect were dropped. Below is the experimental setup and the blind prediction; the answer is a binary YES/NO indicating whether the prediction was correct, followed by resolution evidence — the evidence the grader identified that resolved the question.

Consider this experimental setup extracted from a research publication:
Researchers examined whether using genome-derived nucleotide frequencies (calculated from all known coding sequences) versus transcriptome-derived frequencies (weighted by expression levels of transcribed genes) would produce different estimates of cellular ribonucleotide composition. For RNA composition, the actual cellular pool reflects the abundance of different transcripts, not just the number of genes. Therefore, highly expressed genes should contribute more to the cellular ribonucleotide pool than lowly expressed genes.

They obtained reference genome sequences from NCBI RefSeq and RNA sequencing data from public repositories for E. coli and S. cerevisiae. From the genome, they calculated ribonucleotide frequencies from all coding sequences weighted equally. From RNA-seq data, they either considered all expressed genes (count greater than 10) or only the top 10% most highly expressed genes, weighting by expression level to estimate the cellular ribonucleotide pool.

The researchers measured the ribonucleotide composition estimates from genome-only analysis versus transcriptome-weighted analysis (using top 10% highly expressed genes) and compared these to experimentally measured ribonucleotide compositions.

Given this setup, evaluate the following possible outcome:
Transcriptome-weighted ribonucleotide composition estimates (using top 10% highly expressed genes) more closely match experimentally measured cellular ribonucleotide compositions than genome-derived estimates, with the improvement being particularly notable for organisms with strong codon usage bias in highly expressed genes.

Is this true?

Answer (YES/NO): NO